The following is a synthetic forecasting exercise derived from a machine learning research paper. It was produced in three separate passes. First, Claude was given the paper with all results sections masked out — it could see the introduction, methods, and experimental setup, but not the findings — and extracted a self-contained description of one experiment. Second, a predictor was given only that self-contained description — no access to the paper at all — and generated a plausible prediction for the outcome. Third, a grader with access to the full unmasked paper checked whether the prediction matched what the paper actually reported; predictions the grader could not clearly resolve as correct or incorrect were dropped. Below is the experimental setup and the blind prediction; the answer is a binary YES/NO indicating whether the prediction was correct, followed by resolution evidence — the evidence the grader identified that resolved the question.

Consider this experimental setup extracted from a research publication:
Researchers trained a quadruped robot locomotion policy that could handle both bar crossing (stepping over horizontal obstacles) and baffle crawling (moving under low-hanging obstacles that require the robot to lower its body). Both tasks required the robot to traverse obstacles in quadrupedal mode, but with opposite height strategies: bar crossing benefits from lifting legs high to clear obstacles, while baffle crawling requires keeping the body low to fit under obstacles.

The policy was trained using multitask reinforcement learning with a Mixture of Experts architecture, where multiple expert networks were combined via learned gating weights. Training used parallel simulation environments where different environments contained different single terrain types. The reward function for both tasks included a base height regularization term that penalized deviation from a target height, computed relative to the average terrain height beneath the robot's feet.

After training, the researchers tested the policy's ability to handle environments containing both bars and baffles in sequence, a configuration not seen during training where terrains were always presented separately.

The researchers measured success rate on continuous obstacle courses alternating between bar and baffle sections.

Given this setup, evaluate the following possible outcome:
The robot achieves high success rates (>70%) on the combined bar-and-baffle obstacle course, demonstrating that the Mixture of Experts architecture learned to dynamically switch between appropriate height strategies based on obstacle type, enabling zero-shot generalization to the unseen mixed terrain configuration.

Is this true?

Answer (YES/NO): YES